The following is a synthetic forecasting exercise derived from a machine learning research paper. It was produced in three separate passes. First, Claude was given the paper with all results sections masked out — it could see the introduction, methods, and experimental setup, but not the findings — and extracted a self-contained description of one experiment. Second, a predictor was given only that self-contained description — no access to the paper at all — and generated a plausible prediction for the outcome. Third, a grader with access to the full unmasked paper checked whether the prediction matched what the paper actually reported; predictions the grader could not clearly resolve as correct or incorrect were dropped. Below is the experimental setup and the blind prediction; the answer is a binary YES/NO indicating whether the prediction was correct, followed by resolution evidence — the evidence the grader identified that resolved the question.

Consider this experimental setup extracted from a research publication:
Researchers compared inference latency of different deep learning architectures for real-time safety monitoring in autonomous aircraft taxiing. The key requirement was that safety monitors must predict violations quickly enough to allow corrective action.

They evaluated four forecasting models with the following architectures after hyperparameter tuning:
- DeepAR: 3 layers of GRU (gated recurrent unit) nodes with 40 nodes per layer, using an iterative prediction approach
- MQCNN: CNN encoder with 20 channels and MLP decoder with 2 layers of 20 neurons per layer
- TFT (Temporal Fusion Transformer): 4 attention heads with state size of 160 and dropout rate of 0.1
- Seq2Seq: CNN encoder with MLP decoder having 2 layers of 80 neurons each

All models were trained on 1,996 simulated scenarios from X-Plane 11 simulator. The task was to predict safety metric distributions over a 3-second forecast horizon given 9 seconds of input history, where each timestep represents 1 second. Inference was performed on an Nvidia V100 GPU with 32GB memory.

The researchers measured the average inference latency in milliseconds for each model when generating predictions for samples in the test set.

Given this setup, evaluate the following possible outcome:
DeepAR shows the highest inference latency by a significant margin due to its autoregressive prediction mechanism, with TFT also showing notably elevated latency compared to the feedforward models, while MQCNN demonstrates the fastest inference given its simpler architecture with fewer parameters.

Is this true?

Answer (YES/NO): NO